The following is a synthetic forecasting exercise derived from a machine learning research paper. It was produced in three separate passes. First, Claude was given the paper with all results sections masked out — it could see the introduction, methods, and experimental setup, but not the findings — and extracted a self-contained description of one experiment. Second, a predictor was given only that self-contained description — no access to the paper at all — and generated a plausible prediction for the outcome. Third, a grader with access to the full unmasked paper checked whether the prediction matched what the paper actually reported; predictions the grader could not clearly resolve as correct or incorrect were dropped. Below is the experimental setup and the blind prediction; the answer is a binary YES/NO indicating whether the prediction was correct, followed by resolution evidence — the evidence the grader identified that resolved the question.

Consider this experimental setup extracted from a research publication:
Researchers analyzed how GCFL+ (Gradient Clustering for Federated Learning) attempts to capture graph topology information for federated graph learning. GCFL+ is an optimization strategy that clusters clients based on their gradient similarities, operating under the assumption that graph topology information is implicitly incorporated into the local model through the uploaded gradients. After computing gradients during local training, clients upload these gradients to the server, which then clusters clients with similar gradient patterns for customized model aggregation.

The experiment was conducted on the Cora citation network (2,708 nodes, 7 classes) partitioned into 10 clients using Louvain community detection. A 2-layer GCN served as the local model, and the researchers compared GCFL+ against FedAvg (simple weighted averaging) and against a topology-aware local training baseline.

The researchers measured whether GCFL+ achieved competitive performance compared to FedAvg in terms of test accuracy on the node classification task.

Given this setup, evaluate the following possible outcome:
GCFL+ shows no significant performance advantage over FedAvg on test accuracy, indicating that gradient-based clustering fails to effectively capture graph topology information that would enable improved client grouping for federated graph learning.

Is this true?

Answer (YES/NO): YES